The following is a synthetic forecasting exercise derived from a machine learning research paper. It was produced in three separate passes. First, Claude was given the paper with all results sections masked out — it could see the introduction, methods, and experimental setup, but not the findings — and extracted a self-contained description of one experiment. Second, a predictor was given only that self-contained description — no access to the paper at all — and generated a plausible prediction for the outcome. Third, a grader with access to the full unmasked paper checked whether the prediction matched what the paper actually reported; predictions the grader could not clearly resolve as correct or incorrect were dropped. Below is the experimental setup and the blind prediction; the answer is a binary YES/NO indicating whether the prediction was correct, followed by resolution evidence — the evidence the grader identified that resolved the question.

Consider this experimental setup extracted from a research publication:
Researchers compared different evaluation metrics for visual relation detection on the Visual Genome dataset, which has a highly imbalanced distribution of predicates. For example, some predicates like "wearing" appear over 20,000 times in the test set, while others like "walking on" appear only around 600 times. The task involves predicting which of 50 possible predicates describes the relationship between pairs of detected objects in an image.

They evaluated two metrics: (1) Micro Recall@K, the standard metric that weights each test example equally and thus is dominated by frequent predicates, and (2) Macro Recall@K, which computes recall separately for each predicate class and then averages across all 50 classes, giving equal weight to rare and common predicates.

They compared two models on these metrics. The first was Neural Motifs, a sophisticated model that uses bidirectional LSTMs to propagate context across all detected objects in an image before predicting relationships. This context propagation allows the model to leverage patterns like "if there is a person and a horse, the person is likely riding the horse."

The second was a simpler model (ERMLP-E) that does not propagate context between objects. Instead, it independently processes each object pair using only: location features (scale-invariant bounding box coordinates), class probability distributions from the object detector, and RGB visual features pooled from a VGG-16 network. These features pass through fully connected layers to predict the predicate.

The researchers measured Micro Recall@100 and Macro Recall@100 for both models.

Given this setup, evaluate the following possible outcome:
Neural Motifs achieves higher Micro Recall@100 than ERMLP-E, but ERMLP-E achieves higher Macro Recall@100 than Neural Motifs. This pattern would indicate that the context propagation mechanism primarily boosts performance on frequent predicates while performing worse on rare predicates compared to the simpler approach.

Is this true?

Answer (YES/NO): NO